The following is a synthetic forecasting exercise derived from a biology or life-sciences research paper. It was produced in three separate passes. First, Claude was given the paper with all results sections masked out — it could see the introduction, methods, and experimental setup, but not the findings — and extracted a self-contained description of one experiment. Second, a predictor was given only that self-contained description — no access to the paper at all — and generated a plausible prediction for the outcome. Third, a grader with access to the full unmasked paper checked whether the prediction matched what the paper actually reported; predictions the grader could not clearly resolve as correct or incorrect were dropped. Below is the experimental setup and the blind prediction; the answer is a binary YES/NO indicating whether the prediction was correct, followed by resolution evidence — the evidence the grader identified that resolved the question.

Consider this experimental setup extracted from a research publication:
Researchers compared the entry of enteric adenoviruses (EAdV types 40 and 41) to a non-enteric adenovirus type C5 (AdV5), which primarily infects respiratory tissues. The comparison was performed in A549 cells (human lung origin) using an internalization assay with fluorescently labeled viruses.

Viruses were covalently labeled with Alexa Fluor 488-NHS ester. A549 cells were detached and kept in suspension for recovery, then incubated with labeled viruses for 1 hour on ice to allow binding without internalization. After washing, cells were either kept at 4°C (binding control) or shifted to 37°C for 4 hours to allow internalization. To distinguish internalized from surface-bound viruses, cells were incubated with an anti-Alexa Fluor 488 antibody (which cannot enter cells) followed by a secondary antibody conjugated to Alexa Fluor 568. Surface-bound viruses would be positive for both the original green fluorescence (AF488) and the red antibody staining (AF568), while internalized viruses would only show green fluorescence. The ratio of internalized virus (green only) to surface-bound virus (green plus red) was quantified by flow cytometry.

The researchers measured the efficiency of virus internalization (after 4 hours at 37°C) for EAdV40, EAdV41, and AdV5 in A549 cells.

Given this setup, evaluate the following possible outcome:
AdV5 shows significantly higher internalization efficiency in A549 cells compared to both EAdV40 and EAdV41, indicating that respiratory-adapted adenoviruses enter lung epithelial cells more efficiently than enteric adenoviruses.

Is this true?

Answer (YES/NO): YES